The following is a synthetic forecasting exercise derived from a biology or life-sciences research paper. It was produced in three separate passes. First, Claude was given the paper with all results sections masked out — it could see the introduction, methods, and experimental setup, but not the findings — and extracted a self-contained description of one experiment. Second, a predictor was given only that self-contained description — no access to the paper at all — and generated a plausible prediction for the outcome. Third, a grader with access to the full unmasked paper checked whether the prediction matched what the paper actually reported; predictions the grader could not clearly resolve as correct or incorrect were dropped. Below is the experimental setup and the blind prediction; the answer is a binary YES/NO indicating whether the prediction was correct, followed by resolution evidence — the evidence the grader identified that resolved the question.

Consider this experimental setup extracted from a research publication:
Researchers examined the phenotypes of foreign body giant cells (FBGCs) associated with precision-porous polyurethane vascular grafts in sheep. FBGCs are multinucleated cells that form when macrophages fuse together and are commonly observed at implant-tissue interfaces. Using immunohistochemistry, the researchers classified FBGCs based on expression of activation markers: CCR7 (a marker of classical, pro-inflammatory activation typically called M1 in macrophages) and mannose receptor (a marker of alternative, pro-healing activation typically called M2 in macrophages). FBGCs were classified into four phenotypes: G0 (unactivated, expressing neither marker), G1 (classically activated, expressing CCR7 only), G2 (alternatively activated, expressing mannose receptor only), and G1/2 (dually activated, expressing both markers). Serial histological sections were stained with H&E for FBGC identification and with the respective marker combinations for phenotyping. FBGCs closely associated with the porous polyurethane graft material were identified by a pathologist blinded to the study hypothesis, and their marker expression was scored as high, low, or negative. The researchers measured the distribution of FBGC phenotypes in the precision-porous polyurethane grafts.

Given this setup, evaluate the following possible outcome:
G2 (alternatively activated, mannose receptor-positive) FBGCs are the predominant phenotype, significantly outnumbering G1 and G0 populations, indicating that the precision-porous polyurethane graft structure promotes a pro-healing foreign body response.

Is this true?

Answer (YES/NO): NO